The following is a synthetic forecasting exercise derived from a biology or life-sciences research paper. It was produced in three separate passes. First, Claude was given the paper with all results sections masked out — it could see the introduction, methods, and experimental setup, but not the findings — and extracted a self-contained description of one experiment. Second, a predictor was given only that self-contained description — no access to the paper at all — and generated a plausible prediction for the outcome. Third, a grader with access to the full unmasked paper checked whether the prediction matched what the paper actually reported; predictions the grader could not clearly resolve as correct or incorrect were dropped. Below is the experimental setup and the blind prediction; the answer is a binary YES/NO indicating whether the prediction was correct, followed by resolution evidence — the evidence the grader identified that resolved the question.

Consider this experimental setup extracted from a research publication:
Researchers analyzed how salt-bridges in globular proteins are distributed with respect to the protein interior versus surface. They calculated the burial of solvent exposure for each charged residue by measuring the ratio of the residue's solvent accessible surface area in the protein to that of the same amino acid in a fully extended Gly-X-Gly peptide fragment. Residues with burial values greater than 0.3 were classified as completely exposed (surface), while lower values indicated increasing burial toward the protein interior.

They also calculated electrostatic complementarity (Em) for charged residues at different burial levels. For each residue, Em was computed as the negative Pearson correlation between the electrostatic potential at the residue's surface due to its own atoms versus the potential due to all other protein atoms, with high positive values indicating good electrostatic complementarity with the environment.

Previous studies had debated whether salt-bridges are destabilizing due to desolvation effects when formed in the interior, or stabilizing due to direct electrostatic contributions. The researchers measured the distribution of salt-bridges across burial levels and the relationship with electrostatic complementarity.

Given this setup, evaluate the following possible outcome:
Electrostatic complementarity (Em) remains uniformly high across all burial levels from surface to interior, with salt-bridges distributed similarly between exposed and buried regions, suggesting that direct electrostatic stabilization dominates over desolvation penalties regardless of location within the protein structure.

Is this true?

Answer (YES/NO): NO